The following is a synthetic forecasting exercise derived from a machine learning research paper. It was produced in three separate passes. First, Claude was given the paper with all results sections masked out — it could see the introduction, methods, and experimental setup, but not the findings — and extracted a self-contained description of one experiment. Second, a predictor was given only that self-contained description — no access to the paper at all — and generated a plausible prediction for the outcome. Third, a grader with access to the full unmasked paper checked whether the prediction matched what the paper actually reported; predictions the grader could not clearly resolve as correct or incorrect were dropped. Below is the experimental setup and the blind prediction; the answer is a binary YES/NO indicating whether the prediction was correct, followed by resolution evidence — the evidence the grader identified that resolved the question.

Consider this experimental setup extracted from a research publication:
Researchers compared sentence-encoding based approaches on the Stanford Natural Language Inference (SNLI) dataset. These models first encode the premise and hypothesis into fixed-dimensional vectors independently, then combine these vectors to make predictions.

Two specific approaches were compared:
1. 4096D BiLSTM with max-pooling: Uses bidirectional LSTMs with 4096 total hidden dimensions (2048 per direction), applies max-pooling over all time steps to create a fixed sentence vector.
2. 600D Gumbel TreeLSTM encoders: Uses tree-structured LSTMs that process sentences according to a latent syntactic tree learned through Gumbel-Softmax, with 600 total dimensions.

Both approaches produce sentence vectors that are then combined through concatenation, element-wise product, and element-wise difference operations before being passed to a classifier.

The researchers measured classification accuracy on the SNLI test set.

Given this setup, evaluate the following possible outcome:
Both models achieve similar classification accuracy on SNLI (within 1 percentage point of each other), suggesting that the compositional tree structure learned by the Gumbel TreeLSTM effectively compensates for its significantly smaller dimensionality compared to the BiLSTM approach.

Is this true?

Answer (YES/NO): NO